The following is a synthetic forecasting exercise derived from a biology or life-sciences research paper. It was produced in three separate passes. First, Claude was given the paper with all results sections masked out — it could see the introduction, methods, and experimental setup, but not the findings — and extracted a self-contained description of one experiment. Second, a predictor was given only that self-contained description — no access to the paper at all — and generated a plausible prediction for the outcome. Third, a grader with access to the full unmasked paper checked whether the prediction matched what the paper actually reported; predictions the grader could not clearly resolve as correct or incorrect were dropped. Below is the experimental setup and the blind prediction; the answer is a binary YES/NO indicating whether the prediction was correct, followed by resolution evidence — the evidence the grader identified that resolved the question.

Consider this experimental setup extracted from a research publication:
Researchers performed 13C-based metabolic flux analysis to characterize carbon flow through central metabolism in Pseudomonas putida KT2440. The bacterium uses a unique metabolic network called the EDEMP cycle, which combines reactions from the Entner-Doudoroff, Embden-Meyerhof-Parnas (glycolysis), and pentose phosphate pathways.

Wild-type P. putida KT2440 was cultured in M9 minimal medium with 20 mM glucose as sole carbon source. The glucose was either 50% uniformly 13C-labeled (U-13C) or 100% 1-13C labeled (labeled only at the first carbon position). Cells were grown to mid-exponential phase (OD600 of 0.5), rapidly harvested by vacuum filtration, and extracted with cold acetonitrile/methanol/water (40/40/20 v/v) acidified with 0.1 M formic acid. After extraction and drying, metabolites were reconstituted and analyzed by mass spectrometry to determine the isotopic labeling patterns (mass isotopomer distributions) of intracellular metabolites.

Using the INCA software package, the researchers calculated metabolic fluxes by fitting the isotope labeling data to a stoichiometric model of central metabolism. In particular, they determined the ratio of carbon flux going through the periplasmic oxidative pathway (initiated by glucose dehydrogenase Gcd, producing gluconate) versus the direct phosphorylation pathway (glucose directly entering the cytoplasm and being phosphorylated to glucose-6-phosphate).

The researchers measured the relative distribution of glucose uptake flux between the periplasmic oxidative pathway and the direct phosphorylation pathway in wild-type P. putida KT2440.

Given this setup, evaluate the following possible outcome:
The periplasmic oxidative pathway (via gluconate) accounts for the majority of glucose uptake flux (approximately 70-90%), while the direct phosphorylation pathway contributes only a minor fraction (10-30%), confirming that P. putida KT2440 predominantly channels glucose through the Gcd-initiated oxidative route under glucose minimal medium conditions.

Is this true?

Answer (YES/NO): YES